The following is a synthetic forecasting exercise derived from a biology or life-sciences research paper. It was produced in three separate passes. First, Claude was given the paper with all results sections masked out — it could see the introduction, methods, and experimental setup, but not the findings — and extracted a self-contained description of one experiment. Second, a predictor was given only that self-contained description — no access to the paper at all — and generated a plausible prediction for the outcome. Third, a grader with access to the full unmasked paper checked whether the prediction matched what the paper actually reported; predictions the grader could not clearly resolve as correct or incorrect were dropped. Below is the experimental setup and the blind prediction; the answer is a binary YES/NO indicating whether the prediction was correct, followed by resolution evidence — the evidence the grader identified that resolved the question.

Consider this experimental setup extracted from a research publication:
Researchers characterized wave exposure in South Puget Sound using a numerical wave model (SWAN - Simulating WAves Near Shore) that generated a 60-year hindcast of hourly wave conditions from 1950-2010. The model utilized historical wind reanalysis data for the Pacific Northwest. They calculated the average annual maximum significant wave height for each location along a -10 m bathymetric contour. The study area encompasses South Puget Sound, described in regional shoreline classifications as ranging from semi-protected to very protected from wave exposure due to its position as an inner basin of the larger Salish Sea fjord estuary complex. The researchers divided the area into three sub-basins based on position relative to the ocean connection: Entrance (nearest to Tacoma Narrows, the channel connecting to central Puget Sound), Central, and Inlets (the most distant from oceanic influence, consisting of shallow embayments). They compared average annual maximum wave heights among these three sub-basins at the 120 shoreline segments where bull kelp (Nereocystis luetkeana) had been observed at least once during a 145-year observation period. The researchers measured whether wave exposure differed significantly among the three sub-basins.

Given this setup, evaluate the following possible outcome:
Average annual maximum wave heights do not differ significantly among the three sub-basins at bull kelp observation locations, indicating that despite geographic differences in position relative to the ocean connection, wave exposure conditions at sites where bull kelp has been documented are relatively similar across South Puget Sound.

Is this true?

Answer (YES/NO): YES